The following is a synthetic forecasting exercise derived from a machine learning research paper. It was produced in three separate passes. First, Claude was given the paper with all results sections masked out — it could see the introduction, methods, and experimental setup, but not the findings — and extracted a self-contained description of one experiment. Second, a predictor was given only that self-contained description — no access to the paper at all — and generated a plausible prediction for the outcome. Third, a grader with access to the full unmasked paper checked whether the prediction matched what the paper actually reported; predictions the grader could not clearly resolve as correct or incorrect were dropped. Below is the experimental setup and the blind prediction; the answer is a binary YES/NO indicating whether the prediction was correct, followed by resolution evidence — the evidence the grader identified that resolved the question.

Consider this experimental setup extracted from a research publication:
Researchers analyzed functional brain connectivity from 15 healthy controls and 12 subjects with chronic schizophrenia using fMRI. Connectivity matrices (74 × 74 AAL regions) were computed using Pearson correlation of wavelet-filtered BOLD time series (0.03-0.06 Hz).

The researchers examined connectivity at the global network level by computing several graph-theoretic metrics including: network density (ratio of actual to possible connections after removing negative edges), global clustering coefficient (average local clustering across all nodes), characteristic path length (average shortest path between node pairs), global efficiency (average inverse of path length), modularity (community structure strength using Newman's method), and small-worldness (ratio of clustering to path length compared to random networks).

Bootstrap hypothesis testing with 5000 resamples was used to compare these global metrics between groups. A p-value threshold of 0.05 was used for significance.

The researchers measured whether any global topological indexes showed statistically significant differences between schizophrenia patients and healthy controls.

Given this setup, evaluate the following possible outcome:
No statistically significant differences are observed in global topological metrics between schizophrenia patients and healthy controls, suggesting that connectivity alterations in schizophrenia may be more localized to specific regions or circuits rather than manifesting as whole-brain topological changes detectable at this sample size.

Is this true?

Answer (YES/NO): YES